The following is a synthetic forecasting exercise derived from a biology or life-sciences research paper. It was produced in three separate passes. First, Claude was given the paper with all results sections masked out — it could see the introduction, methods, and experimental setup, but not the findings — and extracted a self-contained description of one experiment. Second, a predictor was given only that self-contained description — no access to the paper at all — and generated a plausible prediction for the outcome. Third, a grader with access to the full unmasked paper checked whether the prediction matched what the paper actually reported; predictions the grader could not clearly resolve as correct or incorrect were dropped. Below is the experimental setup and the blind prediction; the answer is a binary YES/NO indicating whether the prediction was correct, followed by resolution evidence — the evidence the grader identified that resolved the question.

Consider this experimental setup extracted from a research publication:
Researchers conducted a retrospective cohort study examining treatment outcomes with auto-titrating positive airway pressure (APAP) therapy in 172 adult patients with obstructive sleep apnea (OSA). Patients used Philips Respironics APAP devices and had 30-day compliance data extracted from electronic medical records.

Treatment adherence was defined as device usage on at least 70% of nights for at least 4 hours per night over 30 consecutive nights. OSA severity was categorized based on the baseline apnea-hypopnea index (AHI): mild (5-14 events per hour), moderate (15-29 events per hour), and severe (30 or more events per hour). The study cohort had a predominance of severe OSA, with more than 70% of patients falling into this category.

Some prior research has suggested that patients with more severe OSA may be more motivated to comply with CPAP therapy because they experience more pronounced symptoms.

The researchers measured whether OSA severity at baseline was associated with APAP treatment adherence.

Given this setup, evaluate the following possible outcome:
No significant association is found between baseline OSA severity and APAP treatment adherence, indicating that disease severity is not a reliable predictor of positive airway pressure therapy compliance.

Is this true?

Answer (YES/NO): YES